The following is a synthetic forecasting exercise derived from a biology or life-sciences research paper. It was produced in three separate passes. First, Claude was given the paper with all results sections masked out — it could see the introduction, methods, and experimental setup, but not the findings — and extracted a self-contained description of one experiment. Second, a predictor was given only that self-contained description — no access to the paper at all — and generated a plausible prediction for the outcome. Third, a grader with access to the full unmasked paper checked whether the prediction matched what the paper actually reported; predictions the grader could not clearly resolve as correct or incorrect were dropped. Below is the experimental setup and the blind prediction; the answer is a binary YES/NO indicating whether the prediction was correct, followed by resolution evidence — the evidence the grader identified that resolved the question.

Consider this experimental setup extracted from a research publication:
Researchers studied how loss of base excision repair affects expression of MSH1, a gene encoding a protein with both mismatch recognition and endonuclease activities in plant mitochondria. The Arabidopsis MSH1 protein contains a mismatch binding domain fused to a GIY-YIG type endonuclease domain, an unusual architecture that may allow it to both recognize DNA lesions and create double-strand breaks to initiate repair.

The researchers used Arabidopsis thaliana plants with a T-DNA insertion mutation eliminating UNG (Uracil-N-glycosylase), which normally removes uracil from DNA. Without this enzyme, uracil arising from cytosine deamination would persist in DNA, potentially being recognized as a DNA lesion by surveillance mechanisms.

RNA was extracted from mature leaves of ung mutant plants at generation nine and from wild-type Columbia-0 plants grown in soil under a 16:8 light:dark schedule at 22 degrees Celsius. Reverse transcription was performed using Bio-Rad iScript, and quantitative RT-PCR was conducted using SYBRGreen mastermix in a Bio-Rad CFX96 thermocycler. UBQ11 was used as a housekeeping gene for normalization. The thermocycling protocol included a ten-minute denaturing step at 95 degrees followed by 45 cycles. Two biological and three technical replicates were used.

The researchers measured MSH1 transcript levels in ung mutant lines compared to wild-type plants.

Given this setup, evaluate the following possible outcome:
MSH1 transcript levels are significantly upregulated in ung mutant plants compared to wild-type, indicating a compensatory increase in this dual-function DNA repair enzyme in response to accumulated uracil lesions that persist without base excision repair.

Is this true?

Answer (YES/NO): YES